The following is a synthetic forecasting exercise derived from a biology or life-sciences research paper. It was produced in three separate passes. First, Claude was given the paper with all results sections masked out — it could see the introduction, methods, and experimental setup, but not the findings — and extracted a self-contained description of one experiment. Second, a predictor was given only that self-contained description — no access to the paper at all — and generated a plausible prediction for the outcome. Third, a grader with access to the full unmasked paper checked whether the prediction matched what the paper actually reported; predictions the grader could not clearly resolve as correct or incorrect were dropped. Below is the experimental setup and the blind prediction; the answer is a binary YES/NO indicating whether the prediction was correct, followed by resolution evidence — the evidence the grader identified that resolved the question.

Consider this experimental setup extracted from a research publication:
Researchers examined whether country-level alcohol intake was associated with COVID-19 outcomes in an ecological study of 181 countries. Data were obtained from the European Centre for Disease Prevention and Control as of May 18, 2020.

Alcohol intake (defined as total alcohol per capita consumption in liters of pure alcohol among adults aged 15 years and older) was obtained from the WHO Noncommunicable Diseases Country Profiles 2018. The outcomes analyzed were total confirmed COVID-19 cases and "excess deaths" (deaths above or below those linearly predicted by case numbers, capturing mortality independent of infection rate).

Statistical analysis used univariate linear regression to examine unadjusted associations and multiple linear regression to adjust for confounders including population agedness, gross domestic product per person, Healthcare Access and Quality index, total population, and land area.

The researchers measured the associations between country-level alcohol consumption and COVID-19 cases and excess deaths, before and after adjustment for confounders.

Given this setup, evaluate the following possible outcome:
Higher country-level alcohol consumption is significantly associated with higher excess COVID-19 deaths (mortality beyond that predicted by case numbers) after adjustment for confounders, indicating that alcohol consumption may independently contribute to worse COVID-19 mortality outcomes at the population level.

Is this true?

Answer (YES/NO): NO